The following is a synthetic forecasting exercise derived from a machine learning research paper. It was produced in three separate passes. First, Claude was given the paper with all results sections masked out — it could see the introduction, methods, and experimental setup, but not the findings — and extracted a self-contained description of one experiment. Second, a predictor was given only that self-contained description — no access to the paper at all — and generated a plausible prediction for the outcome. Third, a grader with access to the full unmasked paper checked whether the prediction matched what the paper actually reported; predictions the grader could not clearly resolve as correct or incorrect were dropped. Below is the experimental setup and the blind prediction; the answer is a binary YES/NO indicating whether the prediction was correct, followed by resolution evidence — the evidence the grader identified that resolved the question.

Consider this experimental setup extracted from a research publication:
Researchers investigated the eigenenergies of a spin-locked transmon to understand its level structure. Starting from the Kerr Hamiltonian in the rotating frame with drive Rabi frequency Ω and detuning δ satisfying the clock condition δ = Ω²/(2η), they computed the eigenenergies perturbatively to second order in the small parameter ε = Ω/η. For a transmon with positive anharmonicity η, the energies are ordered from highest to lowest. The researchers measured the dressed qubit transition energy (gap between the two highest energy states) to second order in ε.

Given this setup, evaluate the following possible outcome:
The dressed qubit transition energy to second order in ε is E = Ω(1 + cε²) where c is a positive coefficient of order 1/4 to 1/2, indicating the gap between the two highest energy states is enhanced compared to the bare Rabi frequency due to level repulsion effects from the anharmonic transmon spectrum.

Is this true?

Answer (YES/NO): NO